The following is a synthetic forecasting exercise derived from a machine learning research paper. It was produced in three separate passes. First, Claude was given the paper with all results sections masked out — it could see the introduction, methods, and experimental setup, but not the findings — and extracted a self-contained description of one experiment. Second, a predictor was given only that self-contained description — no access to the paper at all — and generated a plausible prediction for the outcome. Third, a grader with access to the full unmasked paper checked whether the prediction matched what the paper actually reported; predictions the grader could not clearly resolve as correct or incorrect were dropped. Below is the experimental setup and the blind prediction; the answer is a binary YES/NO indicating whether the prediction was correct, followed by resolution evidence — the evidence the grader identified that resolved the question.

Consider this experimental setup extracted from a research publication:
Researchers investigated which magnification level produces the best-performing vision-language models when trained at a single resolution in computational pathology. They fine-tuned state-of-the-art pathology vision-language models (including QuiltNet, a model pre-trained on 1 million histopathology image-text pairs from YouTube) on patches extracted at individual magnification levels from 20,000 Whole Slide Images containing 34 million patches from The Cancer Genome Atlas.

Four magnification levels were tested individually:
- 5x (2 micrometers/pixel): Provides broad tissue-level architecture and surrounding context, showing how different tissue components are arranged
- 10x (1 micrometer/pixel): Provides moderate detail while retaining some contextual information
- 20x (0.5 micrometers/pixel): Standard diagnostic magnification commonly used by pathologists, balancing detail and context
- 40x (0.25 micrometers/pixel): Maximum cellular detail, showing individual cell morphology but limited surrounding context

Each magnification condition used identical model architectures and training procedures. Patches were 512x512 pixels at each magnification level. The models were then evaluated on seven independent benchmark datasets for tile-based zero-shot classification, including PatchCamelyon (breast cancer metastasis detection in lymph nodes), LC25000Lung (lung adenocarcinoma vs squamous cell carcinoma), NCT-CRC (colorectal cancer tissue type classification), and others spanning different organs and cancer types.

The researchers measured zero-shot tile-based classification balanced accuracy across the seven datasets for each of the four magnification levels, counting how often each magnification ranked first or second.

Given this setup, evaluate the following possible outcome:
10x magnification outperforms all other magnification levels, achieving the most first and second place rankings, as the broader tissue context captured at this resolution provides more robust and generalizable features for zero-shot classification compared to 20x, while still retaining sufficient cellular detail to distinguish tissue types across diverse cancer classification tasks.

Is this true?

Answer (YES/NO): NO